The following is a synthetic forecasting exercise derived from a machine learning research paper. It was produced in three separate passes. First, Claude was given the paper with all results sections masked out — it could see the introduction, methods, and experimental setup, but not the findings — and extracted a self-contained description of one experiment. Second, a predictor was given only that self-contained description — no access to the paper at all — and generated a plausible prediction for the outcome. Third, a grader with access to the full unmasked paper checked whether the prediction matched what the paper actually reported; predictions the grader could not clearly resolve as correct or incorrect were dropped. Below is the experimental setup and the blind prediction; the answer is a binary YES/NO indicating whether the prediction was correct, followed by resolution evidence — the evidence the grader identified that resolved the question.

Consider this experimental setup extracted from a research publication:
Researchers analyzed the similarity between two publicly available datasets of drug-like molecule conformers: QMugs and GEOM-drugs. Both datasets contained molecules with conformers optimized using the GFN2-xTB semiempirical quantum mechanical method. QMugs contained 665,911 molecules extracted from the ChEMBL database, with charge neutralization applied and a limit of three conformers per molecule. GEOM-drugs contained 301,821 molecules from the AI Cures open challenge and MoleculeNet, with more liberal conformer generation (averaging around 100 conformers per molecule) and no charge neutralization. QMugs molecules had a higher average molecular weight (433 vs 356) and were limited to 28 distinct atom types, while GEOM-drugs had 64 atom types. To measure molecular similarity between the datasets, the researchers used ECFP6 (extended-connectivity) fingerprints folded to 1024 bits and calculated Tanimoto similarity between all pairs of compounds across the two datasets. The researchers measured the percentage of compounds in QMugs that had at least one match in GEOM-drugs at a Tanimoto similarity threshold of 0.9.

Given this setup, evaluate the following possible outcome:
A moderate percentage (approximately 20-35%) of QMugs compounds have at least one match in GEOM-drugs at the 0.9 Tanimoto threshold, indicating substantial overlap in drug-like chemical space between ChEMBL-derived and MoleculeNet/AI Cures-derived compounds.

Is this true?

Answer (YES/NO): NO